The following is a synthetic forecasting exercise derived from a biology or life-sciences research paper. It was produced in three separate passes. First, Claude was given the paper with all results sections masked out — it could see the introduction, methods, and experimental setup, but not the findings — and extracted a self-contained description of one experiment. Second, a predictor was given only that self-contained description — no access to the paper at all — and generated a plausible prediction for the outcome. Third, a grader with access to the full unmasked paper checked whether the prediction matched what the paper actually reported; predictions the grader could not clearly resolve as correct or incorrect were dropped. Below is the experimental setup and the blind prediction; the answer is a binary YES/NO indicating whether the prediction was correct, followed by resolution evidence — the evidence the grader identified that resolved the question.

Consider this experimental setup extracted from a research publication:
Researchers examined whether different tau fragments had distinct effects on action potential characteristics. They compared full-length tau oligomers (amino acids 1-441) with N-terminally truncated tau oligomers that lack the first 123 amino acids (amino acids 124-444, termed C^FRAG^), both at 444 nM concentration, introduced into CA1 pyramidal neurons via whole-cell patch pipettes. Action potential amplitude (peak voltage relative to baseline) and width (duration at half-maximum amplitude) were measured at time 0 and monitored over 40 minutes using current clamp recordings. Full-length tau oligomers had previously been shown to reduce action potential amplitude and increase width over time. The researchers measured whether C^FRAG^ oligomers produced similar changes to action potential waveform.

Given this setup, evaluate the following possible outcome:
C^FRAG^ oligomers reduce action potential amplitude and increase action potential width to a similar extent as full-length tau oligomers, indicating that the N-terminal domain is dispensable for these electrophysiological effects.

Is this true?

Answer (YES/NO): NO